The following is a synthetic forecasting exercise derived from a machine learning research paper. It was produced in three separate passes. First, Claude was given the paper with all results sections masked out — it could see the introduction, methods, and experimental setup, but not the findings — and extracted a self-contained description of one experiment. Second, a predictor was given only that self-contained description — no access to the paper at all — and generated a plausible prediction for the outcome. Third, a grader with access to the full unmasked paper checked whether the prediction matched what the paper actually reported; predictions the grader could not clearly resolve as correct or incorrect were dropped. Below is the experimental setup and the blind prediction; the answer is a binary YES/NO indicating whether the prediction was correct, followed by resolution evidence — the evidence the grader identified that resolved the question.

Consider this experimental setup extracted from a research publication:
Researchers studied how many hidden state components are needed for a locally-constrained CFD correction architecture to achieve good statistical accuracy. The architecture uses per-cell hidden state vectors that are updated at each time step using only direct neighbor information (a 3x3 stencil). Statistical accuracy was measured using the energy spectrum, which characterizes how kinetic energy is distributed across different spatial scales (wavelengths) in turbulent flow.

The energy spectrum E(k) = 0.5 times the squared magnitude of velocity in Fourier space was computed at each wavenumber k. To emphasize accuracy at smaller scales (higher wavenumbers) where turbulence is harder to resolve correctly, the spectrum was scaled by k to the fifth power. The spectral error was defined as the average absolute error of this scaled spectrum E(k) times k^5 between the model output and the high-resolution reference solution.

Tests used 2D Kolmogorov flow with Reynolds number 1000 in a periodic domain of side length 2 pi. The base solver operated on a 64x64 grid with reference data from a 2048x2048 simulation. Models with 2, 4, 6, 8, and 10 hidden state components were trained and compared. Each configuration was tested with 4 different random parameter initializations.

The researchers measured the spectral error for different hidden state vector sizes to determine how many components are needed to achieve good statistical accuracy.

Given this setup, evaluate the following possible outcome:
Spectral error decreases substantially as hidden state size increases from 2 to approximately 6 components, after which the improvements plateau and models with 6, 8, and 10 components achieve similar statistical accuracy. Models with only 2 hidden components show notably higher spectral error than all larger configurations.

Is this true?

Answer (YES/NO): NO